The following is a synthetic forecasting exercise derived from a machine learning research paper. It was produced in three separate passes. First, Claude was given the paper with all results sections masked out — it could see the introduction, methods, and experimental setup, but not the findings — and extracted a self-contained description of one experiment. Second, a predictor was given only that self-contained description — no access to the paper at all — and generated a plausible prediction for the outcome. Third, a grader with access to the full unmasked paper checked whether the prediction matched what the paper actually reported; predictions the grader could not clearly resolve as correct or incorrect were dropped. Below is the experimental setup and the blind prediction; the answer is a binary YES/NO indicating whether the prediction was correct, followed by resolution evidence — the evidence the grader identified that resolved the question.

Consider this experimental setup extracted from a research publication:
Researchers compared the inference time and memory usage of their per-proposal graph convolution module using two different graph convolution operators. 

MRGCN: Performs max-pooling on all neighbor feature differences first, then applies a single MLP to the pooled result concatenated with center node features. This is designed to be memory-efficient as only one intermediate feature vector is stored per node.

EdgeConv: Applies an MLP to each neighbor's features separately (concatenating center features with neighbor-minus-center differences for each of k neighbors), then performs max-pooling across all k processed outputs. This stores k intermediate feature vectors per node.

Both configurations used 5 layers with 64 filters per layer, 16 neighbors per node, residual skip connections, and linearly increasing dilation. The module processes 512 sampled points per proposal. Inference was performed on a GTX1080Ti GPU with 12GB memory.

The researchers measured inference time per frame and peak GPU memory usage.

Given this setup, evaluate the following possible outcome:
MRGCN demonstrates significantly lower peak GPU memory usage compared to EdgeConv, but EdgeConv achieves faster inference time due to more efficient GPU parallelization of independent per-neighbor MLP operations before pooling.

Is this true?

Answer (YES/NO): NO